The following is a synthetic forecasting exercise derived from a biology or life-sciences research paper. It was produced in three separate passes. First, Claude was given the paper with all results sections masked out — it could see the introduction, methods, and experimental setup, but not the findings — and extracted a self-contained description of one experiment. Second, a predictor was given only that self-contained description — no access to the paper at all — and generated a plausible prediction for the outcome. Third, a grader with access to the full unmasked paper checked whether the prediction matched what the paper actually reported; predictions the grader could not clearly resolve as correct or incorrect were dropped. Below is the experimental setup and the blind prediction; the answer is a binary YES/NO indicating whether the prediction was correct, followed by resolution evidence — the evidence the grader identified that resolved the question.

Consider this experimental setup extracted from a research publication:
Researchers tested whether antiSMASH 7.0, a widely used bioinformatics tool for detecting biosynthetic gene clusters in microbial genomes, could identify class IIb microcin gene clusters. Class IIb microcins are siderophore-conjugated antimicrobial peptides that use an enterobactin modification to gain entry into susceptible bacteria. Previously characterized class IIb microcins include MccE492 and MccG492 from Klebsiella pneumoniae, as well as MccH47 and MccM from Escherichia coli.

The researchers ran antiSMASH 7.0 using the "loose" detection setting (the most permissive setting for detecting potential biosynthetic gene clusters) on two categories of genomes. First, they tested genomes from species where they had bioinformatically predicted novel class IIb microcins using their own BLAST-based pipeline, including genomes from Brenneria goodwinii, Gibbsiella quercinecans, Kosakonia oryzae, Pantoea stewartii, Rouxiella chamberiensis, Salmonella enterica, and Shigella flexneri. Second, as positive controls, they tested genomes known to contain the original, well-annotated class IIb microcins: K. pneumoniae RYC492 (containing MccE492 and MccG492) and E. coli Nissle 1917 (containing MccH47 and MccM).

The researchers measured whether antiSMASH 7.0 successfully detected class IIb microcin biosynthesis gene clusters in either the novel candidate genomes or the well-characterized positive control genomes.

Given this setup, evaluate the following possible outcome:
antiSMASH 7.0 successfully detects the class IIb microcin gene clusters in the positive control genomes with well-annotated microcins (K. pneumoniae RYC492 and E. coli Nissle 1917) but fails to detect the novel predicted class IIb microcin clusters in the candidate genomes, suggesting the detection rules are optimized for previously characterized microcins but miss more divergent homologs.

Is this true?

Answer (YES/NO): NO